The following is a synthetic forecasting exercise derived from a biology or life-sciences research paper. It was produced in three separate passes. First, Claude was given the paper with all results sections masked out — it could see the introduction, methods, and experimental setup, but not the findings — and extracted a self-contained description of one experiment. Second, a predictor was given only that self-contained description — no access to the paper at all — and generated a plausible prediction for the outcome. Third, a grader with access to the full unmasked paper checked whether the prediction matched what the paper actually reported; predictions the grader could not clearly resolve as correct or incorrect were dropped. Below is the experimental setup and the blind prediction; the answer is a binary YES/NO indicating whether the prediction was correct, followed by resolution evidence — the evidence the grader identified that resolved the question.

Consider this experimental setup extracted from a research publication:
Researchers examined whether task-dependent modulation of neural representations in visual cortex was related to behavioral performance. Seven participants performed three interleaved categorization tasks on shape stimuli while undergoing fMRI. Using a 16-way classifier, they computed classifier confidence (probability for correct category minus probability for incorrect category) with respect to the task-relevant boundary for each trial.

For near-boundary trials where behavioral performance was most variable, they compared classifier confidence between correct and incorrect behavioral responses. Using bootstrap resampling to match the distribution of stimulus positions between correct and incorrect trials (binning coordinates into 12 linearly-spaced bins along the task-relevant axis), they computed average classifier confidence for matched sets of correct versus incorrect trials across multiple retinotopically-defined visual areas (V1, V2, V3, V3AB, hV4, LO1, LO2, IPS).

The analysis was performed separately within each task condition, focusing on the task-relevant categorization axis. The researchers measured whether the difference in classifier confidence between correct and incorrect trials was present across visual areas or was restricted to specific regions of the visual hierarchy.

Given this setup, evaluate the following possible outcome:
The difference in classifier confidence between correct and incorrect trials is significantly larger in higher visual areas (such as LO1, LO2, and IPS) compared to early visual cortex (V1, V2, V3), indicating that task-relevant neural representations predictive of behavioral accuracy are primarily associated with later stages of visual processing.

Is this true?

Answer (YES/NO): NO